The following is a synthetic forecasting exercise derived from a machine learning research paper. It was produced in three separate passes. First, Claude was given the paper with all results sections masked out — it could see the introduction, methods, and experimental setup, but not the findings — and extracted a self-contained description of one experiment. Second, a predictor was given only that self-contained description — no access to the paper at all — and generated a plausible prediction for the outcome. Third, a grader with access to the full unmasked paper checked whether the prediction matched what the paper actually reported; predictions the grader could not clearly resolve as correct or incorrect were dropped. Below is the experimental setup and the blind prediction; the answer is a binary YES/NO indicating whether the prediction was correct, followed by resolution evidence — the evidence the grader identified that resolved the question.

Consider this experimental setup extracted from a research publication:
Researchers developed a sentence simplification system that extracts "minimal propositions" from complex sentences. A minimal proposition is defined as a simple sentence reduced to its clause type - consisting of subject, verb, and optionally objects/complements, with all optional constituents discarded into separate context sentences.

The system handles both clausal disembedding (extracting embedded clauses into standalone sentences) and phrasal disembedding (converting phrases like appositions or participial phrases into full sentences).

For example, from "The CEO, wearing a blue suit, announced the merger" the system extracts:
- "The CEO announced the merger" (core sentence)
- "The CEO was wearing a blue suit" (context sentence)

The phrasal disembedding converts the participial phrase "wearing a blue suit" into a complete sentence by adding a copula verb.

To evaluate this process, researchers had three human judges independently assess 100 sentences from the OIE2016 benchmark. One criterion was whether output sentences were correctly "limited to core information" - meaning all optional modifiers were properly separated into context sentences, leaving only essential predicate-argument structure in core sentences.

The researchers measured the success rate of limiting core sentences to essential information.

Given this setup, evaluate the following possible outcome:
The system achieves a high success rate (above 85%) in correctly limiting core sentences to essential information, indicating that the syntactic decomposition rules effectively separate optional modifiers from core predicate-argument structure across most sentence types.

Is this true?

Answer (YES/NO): NO